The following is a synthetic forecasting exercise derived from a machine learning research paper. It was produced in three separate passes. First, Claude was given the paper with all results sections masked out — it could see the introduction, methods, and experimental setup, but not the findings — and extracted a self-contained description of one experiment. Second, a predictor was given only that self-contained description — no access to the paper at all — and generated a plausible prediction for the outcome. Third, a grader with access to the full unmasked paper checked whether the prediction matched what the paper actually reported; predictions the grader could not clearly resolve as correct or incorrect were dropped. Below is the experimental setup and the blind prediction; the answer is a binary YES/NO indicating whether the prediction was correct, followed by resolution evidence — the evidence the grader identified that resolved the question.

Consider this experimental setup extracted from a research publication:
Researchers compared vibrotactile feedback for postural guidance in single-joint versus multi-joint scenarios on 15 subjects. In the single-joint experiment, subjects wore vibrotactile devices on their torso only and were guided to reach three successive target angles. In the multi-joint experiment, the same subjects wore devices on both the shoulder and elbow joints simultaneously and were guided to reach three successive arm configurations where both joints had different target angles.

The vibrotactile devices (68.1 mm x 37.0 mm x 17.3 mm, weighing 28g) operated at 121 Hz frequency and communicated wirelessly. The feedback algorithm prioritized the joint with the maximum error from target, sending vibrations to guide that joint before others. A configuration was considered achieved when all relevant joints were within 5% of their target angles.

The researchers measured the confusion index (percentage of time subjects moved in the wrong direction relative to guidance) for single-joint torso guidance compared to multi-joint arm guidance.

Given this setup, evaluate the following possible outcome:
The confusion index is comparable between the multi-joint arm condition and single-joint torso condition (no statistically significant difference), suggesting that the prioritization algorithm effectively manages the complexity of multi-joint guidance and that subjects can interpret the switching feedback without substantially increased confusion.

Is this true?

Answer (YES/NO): NO